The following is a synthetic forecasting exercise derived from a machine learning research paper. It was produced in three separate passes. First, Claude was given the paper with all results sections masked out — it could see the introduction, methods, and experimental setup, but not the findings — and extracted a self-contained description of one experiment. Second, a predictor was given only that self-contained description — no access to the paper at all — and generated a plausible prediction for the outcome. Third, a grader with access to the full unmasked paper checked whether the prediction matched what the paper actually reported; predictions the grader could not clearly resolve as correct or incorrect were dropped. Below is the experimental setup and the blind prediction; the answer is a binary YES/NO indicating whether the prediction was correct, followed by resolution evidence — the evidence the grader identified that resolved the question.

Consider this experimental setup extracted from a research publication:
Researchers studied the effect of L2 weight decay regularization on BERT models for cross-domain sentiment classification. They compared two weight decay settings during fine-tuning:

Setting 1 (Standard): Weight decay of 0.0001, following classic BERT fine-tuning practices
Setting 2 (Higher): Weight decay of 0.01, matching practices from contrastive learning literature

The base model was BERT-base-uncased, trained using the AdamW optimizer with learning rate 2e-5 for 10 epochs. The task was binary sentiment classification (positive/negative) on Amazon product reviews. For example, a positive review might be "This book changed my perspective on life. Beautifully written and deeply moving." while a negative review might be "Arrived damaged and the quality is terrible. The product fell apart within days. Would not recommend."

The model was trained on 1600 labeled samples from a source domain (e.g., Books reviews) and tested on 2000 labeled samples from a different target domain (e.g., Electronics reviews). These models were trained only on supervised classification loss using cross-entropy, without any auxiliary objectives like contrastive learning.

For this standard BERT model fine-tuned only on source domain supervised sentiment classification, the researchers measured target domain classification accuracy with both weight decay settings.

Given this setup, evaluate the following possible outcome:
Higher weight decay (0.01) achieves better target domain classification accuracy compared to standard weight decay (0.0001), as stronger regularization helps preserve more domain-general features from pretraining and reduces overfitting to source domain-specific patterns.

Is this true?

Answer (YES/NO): NO